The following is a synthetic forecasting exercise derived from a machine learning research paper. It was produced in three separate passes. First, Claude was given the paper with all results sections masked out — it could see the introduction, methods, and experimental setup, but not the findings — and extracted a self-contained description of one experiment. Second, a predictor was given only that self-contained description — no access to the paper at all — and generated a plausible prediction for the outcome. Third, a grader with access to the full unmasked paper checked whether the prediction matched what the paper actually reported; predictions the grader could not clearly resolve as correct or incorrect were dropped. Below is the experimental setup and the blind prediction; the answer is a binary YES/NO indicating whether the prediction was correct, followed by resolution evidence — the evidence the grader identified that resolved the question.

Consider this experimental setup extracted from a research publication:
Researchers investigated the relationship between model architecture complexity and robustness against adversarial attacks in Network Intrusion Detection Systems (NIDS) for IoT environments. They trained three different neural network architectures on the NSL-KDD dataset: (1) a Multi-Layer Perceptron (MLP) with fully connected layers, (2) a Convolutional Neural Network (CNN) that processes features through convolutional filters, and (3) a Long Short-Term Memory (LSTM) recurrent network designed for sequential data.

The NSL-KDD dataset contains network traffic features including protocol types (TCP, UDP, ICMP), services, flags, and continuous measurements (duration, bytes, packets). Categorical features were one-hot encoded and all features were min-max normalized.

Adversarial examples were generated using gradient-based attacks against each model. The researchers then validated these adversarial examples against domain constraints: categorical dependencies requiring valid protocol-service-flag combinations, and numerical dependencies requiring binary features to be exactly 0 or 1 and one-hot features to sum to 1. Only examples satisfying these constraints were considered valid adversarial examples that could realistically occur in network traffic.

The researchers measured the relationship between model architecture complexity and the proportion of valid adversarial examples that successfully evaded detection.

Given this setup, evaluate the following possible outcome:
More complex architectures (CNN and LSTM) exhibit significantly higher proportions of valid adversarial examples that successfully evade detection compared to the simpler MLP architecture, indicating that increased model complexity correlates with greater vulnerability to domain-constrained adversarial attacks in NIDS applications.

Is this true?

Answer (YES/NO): NO